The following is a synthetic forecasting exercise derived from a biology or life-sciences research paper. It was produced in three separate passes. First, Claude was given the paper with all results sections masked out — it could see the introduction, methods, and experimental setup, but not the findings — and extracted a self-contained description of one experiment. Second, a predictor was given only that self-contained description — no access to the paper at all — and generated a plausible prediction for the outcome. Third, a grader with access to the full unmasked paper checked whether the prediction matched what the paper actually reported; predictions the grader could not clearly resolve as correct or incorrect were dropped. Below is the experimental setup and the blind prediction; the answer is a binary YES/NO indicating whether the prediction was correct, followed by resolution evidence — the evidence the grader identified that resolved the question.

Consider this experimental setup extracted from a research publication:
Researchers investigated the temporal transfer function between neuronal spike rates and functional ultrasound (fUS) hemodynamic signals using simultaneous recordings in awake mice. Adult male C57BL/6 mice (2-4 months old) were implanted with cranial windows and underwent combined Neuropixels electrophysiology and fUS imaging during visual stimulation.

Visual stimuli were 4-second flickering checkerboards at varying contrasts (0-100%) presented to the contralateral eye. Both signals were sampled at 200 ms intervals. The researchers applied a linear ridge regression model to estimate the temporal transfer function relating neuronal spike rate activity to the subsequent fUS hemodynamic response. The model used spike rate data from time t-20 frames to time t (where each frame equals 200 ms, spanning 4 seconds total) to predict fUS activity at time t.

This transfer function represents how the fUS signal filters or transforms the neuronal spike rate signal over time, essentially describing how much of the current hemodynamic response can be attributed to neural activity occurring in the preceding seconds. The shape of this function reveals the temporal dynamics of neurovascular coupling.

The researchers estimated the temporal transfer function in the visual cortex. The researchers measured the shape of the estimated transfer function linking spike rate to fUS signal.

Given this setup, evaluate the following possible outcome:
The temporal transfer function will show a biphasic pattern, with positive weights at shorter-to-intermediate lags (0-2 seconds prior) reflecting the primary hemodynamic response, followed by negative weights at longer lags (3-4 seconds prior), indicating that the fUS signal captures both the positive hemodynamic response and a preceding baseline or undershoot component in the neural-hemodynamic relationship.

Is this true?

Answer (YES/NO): NO